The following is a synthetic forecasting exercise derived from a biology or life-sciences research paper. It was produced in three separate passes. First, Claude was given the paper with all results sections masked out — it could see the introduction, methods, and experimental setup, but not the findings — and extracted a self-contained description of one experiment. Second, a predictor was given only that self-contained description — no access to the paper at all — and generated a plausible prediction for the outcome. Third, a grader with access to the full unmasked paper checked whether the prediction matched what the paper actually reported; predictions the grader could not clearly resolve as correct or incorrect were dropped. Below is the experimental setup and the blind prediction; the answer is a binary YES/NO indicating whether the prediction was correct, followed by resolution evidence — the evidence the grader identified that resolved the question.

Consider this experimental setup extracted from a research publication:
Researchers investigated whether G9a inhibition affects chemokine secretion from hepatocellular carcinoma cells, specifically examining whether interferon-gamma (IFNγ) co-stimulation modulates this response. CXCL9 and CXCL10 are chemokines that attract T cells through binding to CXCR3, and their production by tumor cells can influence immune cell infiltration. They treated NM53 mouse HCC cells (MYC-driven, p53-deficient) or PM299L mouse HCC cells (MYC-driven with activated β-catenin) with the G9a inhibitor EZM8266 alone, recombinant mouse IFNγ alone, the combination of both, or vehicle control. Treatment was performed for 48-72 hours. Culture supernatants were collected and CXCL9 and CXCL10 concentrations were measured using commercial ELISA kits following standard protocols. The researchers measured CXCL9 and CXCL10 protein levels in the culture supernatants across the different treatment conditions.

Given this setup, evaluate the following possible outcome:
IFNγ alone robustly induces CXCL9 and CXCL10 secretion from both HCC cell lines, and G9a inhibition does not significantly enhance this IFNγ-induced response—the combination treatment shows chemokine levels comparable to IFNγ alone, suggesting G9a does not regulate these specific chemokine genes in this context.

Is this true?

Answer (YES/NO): NO